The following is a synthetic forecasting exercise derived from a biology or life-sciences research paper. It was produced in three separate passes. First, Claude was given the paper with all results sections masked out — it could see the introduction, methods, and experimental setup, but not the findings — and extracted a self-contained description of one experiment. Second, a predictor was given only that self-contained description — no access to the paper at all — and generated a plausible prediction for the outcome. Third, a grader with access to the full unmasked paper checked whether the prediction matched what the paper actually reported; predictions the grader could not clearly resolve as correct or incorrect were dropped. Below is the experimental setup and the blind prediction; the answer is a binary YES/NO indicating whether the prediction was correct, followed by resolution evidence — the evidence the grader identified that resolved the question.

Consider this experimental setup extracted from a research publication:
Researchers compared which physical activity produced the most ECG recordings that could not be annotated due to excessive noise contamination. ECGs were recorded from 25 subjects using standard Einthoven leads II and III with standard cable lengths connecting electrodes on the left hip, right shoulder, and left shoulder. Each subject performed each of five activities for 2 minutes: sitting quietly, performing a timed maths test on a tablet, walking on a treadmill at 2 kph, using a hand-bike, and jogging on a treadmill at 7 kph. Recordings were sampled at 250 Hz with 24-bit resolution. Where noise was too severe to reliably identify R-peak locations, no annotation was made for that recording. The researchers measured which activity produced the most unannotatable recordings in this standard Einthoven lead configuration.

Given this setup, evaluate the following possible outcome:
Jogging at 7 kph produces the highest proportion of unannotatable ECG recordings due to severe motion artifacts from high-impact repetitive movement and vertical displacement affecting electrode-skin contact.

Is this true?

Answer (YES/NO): YES